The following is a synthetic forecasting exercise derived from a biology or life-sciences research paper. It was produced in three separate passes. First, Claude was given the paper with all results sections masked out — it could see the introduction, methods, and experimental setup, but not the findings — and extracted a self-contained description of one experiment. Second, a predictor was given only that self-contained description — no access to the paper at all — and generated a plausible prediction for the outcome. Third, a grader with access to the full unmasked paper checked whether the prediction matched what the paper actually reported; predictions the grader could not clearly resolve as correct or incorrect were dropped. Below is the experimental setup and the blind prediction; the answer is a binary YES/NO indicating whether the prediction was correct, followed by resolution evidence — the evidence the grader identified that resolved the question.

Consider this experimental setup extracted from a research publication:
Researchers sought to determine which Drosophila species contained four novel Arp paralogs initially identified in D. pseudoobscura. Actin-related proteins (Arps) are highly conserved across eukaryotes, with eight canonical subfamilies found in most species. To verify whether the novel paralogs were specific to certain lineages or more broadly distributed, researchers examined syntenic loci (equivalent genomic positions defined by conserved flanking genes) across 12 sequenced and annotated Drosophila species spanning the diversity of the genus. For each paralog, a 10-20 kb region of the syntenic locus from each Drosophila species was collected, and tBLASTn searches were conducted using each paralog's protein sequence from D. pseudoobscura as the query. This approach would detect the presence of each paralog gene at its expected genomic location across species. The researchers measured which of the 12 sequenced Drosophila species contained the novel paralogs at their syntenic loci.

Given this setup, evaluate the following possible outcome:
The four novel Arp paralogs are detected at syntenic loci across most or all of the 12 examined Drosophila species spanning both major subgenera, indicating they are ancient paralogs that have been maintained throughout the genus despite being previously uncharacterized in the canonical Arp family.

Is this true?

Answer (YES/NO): NO